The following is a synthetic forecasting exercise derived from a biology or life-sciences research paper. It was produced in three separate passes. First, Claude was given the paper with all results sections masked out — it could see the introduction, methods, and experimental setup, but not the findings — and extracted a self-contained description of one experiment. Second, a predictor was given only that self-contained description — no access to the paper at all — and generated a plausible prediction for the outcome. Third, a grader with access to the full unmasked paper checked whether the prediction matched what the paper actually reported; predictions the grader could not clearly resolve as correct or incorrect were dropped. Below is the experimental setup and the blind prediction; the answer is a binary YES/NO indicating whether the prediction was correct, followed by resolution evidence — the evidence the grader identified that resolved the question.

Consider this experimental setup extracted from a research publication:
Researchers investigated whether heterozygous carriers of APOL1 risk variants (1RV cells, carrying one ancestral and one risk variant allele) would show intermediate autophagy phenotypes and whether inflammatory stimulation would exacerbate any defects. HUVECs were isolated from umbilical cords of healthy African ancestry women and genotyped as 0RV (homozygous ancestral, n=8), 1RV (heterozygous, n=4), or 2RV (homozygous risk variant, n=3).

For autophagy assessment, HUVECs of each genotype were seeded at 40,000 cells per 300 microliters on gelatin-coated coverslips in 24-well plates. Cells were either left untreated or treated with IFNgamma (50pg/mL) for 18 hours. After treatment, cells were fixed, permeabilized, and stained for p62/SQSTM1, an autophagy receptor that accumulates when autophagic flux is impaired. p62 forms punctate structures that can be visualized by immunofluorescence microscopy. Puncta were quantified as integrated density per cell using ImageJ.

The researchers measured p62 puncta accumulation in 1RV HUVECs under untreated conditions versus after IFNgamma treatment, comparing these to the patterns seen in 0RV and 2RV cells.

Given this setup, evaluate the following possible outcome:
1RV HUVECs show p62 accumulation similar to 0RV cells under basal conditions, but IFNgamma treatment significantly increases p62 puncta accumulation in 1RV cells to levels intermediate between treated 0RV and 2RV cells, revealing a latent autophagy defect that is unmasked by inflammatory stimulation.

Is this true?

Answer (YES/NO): NO